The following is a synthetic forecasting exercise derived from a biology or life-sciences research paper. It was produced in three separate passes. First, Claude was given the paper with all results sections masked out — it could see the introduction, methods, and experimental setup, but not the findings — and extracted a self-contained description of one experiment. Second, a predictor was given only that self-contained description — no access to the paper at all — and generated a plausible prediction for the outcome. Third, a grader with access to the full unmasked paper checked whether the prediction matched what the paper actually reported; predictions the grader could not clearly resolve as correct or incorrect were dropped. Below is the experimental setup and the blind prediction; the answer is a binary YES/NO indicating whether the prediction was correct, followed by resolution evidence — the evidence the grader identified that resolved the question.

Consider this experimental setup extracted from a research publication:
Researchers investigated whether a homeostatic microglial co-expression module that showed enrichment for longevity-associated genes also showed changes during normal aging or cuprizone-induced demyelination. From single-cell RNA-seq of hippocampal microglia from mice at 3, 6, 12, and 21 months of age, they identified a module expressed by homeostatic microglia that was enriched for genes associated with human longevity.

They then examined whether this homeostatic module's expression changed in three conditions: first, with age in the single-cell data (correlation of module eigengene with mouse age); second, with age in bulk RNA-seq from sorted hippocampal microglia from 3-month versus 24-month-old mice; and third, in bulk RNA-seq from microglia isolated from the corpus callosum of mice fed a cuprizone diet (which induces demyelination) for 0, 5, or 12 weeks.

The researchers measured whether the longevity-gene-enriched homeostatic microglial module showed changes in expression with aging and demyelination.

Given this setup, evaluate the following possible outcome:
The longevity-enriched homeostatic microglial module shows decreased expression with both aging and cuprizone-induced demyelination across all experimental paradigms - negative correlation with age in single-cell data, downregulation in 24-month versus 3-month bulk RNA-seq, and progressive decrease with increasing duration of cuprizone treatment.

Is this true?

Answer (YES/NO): YES